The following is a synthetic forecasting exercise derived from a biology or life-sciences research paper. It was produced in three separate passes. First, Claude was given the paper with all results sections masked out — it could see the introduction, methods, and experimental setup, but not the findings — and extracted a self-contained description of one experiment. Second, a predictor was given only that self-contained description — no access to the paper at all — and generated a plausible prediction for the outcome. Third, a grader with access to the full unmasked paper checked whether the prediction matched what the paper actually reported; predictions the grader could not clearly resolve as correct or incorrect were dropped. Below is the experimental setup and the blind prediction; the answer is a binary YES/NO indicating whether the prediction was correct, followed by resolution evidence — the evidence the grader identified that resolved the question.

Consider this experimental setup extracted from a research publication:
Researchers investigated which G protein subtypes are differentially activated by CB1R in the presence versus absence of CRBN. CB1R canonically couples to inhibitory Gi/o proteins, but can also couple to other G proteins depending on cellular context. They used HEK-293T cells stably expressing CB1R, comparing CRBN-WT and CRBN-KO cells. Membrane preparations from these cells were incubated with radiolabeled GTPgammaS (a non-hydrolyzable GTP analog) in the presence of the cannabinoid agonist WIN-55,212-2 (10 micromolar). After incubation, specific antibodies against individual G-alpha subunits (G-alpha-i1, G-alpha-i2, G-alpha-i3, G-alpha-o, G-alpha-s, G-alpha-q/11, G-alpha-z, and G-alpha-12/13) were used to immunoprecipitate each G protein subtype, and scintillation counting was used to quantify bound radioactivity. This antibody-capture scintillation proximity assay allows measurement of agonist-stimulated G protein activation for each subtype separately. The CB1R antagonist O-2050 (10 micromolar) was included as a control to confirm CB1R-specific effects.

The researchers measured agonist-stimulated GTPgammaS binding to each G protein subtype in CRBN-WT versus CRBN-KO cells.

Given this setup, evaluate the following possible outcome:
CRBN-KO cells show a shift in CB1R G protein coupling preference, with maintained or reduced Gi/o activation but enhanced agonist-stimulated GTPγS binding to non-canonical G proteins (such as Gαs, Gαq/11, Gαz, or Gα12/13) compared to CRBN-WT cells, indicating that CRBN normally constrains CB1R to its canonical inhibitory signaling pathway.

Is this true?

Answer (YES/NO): NO